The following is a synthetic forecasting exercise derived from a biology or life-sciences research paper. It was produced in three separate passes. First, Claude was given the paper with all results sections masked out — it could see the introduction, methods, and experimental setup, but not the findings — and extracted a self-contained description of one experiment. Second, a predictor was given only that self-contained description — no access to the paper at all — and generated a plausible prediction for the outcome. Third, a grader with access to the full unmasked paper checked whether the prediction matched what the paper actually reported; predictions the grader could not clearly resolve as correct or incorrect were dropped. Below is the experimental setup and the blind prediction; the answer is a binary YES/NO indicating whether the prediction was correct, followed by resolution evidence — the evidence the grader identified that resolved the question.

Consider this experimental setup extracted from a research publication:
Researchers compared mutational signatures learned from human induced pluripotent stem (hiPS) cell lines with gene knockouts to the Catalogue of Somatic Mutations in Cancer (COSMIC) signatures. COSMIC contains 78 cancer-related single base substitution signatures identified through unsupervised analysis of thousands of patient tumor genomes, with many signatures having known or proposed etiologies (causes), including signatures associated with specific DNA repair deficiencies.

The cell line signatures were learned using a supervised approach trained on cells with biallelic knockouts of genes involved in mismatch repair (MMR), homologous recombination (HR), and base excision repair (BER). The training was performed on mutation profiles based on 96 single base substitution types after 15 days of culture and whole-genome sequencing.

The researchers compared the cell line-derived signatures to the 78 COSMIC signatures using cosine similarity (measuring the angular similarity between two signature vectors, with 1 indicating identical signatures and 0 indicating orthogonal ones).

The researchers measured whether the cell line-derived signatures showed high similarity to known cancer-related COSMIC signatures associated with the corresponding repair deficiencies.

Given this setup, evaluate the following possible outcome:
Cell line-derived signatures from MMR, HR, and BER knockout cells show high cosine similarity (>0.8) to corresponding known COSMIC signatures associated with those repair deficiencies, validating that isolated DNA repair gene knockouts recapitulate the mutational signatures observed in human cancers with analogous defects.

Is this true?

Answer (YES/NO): NO